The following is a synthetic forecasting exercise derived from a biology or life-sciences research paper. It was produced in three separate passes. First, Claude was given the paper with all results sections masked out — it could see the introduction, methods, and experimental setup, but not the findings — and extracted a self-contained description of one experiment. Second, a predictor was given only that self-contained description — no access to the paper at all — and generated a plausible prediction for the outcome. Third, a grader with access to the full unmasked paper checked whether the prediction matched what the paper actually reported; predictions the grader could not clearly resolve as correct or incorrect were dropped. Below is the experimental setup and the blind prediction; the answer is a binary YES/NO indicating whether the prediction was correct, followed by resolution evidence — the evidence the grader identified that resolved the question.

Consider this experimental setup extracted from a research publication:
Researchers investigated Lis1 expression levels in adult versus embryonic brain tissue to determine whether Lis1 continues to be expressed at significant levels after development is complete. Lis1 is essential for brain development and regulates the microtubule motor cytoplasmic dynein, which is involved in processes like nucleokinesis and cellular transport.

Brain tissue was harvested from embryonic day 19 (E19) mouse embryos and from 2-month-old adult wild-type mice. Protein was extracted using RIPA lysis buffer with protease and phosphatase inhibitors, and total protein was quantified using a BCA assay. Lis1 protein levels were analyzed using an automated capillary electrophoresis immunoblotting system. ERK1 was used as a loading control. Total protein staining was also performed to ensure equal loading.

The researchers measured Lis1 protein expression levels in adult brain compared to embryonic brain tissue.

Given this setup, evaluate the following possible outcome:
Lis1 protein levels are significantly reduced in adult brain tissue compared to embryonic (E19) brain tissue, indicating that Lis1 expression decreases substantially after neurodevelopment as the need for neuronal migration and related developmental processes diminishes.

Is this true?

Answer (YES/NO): NO